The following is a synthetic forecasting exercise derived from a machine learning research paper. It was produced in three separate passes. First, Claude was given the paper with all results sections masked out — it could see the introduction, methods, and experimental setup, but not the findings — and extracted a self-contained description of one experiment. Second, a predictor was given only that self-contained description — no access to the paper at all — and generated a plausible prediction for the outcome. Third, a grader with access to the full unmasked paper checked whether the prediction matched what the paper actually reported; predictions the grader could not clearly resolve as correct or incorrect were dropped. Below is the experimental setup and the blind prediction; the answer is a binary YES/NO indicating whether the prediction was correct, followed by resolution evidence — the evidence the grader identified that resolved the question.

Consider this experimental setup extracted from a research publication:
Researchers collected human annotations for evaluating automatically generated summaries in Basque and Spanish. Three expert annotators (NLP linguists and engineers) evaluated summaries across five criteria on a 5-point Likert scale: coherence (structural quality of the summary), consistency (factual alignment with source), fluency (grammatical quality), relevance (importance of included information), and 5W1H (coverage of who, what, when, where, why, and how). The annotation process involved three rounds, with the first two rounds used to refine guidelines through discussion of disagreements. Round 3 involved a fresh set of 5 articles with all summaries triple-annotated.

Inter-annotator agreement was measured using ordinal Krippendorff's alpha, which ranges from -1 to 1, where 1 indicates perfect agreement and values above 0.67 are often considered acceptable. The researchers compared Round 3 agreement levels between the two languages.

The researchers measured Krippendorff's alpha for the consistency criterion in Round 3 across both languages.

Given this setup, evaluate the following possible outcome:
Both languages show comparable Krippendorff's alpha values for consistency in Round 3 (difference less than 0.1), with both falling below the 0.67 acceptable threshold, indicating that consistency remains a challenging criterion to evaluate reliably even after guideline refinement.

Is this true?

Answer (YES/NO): NO